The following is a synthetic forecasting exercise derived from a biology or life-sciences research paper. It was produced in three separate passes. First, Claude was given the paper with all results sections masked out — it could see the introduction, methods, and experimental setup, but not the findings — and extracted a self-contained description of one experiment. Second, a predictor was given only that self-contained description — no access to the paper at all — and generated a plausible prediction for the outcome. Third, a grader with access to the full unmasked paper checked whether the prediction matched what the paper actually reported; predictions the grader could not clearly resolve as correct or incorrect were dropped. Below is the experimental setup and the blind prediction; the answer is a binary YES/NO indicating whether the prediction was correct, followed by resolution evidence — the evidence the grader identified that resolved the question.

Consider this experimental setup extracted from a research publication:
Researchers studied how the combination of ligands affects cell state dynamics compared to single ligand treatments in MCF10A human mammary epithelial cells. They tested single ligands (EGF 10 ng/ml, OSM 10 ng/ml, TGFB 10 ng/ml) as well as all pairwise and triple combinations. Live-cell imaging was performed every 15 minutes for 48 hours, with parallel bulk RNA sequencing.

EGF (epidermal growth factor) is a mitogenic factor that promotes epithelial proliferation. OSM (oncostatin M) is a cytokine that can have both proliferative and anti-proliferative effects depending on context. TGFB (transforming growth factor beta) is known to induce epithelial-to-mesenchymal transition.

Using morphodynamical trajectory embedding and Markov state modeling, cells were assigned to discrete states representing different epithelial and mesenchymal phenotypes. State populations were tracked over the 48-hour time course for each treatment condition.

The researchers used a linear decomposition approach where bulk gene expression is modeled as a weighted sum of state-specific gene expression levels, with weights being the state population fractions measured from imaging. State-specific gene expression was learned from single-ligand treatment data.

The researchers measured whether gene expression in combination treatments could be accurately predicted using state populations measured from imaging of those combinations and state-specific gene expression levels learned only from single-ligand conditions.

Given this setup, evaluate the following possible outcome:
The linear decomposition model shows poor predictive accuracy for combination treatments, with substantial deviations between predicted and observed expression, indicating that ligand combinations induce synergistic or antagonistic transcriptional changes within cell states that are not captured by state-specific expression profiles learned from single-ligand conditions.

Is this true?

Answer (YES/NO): NO